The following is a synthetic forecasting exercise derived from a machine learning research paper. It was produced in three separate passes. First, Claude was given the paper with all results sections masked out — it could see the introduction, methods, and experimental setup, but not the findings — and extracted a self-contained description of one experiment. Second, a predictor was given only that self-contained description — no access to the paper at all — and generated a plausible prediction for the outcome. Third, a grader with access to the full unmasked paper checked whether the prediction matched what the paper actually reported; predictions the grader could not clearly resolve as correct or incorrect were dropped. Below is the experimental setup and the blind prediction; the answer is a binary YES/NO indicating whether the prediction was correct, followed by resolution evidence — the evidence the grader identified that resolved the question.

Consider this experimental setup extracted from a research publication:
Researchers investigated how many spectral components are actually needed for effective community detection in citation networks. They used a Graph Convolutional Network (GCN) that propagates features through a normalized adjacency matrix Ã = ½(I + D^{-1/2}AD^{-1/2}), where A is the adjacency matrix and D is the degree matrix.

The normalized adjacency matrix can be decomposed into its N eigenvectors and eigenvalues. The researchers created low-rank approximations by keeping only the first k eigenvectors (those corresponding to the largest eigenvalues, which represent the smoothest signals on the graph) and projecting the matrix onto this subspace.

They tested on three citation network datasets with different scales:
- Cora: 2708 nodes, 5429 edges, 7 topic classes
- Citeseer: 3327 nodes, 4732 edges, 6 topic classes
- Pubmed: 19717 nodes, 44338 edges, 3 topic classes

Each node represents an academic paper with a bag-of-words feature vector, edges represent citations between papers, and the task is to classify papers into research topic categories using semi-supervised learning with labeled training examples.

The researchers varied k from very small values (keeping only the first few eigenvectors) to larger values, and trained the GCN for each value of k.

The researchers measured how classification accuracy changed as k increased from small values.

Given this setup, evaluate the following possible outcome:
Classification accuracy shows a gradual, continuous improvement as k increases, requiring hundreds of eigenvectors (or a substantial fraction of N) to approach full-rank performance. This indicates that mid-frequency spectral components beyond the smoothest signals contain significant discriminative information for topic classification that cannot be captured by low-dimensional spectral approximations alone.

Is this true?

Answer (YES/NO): NO